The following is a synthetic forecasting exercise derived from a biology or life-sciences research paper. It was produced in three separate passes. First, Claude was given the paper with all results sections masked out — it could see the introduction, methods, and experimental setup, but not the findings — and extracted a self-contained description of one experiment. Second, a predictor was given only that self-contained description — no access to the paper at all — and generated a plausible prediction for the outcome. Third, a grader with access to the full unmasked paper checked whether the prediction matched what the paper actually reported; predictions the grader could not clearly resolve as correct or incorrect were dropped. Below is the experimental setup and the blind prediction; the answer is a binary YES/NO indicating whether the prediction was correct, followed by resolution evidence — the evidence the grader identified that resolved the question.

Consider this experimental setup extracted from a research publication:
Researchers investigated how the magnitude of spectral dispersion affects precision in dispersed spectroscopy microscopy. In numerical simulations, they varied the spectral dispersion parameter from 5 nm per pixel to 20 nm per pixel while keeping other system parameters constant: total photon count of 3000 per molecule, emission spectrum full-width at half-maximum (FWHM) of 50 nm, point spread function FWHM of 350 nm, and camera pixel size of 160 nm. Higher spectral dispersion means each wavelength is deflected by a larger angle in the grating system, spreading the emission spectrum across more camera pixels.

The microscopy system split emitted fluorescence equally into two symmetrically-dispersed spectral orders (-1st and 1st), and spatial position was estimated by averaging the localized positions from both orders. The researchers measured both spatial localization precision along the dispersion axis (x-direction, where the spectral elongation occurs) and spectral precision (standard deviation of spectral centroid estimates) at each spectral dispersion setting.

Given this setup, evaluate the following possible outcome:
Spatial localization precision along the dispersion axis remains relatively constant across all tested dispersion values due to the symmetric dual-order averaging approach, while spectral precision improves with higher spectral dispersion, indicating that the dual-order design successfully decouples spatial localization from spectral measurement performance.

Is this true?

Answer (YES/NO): NO